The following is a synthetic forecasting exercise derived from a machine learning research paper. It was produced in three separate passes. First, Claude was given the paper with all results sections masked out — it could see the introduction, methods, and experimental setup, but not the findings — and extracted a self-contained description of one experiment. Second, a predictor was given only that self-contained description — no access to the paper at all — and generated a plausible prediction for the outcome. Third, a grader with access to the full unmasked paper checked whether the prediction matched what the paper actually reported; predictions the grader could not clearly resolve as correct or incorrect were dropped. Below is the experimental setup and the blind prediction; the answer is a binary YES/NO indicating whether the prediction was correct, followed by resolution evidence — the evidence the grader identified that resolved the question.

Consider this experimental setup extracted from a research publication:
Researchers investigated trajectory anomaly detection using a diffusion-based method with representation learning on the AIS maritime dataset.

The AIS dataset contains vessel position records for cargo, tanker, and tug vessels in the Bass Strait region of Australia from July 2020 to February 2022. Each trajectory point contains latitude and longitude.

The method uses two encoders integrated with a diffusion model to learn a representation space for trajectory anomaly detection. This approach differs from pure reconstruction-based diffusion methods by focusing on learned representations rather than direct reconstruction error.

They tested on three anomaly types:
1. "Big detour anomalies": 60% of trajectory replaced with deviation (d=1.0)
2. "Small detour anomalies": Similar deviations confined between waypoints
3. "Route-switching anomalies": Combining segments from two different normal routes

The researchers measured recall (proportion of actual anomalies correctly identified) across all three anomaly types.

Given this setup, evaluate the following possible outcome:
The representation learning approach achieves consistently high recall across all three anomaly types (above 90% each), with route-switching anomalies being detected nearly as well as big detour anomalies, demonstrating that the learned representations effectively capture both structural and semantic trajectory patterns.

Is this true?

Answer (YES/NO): NO